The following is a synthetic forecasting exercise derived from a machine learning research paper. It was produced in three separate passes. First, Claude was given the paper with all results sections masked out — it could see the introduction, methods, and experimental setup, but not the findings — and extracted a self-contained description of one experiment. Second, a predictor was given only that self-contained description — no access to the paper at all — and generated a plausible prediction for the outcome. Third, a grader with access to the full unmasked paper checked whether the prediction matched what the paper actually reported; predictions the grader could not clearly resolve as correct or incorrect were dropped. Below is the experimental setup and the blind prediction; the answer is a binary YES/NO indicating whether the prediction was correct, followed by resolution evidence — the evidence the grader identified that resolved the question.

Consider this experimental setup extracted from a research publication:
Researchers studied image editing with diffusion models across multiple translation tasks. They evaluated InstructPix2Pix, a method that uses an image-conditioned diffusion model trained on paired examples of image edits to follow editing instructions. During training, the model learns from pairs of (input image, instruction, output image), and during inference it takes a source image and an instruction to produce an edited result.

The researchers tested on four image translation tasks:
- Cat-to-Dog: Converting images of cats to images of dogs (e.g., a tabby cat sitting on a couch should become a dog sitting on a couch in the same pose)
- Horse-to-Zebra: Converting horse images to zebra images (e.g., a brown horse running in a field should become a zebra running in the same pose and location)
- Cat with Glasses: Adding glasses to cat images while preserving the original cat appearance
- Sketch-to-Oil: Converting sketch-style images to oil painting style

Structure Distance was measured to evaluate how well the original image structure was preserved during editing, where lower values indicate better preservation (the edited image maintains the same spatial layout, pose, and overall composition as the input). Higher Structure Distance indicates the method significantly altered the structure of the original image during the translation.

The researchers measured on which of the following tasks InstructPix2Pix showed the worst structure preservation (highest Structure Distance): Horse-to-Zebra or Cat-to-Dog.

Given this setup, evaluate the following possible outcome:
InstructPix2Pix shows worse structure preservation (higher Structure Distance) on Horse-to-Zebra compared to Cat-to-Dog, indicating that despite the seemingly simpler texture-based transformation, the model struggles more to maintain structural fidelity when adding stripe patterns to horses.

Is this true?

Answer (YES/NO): YES